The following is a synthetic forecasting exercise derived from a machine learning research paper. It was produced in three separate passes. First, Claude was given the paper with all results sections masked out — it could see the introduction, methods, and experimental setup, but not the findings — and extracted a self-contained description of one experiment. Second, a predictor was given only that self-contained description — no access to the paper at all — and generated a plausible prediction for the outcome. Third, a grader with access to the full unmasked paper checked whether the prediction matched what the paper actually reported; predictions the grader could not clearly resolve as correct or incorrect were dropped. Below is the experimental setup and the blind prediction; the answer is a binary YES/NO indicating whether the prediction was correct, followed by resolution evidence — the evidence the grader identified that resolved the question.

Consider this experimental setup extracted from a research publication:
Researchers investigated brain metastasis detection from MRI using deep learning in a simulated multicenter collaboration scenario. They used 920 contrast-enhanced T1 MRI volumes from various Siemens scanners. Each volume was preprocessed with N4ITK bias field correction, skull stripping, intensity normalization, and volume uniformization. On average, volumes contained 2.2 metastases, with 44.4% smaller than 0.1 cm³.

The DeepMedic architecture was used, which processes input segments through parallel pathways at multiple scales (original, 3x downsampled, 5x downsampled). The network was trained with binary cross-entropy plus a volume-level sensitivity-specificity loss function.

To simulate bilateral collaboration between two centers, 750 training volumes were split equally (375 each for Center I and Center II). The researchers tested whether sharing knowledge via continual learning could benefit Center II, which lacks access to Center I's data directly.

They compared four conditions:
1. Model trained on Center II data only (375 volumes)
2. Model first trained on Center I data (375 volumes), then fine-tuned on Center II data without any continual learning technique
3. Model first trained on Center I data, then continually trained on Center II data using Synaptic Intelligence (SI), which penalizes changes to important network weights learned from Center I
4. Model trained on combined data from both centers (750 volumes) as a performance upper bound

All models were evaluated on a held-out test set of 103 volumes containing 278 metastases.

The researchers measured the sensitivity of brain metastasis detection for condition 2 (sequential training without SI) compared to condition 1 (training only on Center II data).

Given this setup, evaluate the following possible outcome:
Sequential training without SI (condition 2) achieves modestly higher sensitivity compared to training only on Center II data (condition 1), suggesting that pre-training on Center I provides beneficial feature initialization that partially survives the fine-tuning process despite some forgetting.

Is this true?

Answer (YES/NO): NO